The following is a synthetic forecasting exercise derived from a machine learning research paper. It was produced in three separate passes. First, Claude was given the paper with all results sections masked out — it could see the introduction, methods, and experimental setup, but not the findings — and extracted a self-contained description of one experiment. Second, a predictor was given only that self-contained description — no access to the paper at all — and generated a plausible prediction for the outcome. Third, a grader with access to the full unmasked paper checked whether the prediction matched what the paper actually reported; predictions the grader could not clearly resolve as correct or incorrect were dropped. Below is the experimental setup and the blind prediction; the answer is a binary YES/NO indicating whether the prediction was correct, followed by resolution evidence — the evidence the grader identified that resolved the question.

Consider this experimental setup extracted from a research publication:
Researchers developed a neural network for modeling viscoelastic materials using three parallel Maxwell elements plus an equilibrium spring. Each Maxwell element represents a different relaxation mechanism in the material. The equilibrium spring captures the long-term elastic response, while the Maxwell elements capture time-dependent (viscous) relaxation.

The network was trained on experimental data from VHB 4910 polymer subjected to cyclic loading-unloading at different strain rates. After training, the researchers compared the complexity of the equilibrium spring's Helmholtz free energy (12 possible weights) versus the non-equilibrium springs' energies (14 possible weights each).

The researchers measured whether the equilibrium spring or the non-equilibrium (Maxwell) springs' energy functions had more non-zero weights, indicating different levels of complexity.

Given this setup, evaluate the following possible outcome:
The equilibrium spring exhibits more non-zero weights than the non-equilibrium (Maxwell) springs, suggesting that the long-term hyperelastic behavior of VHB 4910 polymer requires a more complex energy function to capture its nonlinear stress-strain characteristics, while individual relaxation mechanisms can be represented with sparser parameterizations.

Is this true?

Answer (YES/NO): NO